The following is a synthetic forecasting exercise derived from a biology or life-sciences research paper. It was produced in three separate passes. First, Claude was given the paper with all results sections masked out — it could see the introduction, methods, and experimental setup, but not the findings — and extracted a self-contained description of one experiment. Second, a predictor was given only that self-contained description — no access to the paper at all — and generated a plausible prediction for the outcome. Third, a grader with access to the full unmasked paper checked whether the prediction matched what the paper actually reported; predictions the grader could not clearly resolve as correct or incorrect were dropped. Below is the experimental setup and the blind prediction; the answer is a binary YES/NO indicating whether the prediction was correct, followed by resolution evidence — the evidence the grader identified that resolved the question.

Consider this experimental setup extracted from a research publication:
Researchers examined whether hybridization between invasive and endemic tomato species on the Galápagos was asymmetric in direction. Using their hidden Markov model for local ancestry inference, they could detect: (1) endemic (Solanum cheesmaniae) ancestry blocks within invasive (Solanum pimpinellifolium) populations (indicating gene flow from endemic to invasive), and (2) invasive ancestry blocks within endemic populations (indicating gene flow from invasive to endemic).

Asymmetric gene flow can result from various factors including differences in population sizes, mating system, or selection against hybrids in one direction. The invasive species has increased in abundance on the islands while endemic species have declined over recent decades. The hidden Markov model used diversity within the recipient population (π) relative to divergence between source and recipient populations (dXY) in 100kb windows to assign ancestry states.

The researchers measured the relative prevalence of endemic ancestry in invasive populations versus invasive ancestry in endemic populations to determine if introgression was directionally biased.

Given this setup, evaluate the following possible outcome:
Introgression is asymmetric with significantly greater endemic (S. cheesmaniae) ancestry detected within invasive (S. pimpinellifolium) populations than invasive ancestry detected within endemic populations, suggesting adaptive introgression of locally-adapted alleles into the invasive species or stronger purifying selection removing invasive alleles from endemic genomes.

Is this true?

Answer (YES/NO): YES